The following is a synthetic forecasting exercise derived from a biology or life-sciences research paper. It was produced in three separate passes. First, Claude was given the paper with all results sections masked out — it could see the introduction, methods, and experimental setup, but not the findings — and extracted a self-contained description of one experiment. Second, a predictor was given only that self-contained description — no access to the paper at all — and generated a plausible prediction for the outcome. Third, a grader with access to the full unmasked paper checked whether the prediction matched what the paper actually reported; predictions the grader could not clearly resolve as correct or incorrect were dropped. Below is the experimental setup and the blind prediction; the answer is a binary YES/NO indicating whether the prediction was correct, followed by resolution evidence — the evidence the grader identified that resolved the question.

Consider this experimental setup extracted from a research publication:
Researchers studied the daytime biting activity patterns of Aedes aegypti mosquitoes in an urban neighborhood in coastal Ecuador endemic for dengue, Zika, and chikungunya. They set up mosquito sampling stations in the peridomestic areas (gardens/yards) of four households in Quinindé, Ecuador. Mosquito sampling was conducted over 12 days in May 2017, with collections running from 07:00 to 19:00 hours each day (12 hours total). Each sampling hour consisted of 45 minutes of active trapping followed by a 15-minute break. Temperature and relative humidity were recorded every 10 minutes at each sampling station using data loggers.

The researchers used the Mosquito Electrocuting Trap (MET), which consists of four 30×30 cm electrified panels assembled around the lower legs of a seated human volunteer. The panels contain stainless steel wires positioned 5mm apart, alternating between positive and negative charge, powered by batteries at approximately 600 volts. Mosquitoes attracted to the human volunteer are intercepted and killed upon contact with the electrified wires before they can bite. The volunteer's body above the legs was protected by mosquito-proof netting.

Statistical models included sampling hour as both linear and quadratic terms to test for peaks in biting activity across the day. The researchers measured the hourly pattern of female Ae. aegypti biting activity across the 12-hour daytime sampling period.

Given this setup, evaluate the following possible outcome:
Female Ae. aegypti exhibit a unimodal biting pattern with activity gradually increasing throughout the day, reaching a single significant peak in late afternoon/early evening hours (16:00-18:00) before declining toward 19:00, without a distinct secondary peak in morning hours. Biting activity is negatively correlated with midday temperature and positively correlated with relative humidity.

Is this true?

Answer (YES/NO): NO